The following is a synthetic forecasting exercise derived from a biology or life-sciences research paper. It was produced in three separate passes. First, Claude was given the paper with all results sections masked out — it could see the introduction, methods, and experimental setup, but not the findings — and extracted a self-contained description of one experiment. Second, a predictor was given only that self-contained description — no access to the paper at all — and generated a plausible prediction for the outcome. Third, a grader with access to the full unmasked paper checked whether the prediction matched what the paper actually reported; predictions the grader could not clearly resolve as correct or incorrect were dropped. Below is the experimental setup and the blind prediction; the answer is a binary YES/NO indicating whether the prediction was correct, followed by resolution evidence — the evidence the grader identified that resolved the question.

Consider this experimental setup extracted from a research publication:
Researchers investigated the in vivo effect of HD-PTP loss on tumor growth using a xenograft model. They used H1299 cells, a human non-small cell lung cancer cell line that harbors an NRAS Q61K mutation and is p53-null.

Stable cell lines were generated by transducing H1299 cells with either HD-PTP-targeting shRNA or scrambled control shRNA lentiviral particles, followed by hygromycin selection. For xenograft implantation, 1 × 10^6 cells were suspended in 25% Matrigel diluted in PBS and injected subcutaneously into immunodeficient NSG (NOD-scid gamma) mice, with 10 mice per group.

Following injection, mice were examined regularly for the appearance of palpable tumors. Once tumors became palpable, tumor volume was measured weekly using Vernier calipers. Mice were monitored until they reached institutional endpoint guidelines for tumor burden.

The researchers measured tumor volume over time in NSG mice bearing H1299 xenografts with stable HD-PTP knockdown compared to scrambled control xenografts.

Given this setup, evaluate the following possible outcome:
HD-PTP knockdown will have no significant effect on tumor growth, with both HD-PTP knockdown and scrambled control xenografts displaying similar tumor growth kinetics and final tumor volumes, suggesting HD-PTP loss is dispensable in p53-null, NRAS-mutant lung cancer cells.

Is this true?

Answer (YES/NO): NO